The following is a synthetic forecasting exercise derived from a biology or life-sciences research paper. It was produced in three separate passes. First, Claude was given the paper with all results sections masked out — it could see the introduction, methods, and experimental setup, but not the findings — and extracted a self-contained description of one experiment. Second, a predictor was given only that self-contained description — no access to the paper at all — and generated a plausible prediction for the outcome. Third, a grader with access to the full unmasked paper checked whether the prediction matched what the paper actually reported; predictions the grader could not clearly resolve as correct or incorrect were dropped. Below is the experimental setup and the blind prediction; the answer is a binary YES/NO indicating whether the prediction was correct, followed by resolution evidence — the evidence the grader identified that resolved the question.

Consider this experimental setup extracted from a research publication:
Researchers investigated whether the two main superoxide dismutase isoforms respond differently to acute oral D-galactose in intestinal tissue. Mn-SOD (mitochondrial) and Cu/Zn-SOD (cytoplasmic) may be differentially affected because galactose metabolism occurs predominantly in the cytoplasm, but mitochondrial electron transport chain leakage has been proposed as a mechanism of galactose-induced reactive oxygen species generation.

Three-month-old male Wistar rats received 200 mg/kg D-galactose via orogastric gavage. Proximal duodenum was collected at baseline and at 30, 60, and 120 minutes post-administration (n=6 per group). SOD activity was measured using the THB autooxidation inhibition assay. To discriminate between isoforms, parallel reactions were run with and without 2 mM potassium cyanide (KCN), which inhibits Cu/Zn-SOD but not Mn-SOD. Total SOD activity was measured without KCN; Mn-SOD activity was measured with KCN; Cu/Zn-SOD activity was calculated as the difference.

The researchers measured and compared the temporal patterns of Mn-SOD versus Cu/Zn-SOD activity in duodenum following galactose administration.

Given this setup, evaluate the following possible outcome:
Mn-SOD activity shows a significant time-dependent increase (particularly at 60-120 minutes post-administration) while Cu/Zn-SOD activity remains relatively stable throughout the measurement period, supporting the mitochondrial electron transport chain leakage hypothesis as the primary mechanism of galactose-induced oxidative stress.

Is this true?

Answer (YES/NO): NO